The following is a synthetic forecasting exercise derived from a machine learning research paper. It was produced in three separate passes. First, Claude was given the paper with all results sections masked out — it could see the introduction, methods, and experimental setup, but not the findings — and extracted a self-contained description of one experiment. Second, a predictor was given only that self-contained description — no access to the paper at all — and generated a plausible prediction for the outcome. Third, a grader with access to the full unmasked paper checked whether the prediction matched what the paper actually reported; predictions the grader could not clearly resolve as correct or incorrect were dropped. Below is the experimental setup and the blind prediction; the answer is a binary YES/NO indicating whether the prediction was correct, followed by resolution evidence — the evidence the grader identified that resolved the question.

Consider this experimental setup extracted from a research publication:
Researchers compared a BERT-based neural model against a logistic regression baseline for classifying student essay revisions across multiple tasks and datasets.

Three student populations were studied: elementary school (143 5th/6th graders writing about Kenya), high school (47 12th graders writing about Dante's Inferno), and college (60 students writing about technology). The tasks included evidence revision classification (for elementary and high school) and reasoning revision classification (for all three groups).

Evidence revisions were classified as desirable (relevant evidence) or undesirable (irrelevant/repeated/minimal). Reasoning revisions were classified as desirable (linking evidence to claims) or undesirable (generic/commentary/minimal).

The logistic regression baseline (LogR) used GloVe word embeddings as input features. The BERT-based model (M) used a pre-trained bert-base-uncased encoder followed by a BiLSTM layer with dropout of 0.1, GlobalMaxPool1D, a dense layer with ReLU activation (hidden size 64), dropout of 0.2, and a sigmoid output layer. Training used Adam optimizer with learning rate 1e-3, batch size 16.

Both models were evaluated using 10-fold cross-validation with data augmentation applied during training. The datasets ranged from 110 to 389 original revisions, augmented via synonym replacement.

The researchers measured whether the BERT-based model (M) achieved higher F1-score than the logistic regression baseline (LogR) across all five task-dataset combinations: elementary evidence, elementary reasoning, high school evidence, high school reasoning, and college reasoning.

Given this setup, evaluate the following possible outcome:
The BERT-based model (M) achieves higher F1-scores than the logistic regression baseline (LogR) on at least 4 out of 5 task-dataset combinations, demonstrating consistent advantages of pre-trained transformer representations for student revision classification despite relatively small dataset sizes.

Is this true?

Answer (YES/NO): YES